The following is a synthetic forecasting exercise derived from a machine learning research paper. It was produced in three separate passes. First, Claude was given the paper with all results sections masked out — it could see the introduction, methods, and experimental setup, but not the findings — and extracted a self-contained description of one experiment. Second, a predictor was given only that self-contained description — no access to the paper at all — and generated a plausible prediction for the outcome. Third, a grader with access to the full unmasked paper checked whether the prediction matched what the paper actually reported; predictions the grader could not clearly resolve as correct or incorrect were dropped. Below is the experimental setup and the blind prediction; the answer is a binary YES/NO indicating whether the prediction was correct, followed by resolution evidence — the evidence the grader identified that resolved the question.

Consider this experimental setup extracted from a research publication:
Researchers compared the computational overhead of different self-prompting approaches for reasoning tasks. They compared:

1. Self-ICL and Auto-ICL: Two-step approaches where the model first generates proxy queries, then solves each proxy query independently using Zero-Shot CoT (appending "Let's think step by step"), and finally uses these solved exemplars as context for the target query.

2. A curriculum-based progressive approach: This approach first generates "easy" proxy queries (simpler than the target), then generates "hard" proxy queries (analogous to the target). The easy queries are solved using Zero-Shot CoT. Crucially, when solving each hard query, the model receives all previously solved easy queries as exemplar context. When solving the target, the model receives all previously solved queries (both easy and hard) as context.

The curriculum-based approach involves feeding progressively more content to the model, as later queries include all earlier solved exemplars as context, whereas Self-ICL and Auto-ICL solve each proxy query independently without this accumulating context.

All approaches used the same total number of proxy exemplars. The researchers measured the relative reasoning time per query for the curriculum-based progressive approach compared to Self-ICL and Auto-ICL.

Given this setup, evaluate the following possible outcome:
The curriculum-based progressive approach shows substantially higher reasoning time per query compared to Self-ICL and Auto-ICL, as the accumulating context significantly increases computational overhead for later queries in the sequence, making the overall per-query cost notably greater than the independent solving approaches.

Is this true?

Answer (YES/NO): NO